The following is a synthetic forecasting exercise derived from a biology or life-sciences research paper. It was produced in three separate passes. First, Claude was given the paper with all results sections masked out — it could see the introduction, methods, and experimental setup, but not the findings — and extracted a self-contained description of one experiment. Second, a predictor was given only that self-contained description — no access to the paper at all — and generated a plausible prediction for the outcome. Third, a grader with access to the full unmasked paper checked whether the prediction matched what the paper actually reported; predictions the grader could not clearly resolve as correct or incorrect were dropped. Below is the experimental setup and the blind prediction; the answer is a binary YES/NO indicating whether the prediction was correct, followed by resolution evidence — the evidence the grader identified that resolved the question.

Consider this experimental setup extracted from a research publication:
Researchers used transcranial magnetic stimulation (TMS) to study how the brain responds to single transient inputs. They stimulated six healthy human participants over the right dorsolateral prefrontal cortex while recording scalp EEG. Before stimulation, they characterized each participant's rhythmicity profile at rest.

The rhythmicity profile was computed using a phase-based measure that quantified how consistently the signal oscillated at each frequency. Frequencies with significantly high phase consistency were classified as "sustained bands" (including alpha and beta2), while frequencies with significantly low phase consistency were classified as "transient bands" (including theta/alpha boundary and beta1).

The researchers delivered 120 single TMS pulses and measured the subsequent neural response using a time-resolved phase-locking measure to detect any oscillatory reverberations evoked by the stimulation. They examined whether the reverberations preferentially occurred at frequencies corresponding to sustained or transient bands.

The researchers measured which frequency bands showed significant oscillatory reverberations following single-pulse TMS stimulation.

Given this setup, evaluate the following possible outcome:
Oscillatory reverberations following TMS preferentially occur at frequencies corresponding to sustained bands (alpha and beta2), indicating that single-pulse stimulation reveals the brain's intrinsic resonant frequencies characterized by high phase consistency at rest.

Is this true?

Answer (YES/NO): NO